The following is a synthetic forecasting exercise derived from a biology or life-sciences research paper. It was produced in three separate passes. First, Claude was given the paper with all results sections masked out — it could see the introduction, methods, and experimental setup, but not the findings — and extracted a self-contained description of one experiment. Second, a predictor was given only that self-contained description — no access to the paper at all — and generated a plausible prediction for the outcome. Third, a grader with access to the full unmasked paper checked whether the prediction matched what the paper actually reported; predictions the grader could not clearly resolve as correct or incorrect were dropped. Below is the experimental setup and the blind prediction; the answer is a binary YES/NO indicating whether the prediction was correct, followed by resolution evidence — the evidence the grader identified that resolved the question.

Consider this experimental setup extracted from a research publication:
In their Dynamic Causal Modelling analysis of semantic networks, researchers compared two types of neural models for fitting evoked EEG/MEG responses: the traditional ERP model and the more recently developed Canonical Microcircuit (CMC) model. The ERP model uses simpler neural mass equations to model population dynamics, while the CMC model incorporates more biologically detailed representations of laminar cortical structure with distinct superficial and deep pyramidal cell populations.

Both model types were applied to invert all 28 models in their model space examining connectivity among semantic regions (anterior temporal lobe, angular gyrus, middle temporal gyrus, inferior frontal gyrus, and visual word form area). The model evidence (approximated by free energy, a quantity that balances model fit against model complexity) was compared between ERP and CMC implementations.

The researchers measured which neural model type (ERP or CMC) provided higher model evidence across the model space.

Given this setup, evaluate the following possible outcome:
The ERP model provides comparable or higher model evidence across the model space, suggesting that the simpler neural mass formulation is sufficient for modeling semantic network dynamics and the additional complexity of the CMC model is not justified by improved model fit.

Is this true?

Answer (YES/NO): YES